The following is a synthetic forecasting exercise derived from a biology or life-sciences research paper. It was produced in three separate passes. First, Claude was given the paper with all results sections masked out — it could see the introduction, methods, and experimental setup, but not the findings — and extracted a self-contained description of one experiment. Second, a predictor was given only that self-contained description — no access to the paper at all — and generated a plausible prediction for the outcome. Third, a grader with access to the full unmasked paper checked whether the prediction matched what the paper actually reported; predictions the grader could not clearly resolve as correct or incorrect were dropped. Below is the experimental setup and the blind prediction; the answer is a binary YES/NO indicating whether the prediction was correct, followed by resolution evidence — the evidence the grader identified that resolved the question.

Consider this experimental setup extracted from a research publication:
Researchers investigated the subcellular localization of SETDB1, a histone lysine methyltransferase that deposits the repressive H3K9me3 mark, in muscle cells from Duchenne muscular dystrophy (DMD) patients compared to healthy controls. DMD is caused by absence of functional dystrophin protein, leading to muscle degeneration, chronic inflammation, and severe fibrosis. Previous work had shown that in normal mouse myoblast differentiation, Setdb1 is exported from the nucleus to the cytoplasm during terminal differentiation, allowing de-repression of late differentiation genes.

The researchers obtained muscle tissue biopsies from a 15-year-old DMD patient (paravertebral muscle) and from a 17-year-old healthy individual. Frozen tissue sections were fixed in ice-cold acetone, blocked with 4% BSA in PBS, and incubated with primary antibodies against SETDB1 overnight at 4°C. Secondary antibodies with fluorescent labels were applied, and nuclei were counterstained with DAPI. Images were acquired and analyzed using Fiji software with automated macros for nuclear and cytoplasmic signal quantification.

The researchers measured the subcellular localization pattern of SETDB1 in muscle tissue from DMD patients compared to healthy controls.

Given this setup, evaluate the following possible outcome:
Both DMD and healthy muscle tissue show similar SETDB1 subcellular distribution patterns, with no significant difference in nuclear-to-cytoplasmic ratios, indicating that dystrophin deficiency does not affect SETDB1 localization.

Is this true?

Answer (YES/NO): NO